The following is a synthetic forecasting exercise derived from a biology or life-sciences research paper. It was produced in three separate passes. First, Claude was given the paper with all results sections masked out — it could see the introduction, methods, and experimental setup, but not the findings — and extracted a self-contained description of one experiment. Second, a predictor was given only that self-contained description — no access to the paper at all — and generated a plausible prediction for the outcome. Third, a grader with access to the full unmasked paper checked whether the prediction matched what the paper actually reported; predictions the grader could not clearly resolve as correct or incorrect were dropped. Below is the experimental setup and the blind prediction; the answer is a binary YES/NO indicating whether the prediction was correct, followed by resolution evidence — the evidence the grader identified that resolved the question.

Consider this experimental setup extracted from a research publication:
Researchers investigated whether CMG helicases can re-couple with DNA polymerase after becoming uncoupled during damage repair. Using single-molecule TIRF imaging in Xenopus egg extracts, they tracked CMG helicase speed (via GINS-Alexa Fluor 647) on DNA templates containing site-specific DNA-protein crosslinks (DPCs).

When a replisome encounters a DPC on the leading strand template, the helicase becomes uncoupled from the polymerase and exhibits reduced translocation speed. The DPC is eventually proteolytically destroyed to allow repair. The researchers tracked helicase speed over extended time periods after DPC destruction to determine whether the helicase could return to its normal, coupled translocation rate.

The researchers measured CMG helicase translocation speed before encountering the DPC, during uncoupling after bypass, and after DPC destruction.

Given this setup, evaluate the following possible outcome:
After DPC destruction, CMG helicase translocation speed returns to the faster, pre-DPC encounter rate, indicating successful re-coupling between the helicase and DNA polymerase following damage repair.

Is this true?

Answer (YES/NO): YES